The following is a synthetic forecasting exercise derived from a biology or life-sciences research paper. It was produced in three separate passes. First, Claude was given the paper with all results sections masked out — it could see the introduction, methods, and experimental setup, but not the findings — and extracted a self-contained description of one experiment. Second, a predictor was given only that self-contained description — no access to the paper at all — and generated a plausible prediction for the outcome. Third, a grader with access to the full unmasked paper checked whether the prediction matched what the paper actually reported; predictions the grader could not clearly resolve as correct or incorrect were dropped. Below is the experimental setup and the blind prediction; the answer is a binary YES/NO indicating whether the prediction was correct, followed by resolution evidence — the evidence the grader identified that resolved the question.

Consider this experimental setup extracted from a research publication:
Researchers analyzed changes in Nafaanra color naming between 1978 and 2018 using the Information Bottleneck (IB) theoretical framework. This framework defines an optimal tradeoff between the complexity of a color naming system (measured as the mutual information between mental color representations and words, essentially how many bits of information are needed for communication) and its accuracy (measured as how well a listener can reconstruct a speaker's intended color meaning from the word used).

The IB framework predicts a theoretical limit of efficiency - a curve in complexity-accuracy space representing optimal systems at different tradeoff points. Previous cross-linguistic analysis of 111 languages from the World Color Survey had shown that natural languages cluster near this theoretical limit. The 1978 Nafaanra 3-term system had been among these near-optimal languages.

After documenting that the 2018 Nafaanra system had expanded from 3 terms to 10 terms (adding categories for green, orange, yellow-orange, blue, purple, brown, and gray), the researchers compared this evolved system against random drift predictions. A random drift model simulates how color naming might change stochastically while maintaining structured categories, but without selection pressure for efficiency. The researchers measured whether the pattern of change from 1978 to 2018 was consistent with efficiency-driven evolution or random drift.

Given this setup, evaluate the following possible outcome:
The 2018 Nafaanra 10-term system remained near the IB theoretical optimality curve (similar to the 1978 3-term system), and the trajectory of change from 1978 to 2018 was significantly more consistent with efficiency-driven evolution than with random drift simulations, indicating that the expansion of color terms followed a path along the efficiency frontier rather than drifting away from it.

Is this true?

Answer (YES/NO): YES